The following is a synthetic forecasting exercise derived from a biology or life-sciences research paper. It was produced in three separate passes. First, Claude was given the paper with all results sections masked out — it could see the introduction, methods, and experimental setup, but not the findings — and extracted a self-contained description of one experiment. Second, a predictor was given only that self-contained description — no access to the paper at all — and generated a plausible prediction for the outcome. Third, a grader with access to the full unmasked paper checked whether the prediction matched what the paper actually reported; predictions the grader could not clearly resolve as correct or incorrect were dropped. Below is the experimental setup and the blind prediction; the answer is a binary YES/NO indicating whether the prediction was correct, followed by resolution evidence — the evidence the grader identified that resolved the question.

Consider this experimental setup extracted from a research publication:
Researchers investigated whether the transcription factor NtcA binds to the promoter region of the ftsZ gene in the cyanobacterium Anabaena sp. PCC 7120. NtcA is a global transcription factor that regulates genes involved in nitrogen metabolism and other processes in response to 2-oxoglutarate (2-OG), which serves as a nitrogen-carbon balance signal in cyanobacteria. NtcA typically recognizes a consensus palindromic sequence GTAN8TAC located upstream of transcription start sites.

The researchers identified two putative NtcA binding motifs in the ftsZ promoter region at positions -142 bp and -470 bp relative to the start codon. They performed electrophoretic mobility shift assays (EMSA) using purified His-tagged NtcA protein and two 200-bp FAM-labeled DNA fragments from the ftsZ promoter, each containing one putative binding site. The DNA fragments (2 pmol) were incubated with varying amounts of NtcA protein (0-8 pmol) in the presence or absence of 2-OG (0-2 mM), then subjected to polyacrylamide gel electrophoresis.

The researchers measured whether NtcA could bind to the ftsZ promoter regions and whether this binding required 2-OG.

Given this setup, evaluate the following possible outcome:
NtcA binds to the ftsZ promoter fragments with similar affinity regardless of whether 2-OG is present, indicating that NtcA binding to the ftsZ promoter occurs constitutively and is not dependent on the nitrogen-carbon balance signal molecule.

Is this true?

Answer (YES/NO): NO